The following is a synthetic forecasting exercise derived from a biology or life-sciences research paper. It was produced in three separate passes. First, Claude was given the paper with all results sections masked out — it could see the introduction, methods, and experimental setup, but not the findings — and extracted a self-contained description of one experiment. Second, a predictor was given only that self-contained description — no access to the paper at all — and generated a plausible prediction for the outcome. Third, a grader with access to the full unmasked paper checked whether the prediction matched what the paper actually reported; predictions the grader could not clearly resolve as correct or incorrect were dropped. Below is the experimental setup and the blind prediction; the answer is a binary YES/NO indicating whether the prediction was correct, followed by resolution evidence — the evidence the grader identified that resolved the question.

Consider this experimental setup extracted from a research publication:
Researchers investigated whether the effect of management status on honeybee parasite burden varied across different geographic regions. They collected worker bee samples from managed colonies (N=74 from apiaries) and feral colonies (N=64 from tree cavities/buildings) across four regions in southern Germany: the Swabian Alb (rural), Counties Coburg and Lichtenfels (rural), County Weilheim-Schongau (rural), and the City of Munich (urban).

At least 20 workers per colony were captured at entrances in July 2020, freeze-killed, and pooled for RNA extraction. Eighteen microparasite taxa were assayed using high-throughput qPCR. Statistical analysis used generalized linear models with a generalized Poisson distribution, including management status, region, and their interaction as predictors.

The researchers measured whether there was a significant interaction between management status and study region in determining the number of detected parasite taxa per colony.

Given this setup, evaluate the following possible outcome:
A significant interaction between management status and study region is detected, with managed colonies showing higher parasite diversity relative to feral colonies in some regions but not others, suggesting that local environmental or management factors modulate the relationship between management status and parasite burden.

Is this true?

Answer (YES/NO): NO